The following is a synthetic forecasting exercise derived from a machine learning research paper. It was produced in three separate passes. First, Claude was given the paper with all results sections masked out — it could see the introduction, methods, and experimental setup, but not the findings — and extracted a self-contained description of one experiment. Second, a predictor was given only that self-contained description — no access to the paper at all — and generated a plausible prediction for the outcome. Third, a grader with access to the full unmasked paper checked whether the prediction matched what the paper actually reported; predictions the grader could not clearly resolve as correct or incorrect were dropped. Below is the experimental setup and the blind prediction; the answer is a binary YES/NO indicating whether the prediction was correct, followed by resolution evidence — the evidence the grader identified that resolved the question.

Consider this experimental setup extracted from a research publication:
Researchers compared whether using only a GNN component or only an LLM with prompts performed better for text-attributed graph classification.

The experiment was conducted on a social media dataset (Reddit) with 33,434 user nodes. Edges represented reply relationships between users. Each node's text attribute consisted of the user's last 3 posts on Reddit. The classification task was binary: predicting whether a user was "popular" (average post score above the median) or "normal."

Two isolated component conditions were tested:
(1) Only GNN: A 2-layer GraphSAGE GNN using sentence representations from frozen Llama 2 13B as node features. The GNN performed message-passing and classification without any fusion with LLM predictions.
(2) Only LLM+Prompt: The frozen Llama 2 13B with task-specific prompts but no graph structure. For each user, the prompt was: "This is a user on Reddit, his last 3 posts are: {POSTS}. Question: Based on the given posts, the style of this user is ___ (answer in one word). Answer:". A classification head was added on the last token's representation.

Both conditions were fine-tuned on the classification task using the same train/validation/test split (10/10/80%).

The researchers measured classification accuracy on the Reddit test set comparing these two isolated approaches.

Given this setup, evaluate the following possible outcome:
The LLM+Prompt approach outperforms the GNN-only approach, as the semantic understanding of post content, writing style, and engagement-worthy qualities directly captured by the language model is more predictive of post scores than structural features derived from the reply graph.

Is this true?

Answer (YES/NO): NO